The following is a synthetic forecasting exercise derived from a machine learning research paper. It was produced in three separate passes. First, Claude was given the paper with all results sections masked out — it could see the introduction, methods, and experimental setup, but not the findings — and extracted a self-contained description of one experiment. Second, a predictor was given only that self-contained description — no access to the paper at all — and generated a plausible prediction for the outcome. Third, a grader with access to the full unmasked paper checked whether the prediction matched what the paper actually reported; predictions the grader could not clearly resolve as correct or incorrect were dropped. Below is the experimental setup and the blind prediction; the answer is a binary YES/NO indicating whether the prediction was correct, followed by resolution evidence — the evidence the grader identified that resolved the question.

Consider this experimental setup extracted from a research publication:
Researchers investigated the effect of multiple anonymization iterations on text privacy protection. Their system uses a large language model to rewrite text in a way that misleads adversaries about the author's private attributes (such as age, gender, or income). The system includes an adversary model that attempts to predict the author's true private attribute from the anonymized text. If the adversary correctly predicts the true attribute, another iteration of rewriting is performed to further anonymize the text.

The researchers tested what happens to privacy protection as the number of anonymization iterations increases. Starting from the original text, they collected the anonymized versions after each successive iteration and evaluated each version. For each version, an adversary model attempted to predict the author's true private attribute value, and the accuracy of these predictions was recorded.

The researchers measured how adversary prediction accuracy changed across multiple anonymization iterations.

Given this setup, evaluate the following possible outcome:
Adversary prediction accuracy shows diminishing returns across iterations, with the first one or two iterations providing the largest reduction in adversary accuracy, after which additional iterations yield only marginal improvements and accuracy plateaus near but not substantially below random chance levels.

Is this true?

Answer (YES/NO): NO